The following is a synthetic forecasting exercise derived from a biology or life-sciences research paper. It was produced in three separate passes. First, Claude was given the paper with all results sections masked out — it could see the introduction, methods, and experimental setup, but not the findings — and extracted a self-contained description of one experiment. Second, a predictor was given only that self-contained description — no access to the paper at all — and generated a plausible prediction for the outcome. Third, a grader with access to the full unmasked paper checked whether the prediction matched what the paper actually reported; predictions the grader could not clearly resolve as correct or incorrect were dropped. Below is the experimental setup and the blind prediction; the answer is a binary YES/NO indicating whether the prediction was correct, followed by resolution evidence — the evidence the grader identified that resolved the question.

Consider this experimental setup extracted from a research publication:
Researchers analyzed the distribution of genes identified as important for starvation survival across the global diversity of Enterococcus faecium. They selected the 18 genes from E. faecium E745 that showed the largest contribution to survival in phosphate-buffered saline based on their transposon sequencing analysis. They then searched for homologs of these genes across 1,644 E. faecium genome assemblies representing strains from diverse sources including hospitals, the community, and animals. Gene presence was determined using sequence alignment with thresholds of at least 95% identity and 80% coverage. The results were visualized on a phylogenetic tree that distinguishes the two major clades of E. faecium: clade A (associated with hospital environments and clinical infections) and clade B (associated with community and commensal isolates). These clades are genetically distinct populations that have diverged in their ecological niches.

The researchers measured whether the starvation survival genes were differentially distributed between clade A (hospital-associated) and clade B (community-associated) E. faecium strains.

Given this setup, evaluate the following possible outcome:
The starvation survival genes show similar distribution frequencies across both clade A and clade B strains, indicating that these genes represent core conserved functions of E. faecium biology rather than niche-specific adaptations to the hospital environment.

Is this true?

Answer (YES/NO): YES